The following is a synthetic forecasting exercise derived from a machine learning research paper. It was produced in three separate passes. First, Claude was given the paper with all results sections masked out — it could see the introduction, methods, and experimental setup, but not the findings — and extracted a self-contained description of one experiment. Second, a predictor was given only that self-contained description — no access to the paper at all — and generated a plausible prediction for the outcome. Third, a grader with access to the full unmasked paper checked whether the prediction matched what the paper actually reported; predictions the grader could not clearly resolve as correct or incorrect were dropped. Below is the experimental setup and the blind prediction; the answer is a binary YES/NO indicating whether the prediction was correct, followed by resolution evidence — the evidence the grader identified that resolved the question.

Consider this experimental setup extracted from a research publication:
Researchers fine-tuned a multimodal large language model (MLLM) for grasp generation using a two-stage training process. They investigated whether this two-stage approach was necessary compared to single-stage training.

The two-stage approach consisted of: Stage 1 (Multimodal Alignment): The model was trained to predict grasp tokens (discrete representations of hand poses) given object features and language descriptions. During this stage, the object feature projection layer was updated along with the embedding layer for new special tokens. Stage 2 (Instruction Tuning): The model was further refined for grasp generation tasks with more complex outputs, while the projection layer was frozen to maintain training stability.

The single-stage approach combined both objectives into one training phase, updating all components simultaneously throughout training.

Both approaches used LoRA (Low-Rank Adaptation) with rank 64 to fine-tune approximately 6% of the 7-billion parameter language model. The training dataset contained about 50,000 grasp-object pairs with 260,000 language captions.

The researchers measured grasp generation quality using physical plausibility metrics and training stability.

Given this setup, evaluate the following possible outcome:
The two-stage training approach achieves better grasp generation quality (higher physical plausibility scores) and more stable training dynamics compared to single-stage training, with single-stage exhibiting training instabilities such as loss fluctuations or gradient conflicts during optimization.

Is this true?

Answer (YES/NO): NO